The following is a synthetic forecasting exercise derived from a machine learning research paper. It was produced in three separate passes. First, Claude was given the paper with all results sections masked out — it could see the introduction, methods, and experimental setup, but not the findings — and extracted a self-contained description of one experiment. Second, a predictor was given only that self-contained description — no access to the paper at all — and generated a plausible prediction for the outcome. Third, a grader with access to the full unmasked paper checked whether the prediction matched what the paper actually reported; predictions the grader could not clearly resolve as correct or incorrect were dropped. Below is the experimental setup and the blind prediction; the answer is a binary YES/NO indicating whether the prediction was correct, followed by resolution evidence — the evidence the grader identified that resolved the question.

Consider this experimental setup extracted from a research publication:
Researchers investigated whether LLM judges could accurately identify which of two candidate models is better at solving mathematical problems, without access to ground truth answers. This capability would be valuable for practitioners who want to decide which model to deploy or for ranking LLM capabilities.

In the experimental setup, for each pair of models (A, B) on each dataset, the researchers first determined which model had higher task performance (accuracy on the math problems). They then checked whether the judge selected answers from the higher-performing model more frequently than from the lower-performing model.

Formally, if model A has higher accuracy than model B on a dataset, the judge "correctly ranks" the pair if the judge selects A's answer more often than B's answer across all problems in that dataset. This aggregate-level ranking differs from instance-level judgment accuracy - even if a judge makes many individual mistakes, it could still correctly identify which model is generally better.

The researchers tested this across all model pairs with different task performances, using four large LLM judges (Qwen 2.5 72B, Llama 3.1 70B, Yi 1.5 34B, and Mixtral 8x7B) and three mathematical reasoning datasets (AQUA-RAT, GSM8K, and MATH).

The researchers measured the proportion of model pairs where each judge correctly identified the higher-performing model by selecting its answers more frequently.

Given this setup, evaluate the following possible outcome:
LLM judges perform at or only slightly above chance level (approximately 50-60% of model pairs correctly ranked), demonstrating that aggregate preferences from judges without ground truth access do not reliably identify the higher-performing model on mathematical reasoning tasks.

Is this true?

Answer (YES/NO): NO